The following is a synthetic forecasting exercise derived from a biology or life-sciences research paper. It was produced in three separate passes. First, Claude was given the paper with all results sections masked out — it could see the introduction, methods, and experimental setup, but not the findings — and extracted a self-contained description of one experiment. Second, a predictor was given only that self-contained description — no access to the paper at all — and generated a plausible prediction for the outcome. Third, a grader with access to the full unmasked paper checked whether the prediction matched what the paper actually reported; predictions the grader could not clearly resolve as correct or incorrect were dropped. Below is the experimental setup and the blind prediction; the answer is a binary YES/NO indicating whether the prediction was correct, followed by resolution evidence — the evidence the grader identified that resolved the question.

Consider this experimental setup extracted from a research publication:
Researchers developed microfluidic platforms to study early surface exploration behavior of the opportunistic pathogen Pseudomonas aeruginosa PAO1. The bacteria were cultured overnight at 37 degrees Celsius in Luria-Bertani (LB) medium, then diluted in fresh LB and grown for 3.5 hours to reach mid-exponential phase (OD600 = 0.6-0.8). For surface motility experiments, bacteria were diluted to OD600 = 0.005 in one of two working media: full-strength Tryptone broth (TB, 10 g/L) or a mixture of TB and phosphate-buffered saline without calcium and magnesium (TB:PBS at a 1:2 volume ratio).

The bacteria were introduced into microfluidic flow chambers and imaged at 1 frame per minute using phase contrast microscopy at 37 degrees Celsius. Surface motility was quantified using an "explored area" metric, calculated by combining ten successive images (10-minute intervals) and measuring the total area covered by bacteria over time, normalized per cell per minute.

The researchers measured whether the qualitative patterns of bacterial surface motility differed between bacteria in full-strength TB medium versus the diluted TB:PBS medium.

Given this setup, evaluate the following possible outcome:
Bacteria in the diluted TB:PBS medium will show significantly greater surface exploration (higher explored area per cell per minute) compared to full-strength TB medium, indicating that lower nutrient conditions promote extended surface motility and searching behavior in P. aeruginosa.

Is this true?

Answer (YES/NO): NO